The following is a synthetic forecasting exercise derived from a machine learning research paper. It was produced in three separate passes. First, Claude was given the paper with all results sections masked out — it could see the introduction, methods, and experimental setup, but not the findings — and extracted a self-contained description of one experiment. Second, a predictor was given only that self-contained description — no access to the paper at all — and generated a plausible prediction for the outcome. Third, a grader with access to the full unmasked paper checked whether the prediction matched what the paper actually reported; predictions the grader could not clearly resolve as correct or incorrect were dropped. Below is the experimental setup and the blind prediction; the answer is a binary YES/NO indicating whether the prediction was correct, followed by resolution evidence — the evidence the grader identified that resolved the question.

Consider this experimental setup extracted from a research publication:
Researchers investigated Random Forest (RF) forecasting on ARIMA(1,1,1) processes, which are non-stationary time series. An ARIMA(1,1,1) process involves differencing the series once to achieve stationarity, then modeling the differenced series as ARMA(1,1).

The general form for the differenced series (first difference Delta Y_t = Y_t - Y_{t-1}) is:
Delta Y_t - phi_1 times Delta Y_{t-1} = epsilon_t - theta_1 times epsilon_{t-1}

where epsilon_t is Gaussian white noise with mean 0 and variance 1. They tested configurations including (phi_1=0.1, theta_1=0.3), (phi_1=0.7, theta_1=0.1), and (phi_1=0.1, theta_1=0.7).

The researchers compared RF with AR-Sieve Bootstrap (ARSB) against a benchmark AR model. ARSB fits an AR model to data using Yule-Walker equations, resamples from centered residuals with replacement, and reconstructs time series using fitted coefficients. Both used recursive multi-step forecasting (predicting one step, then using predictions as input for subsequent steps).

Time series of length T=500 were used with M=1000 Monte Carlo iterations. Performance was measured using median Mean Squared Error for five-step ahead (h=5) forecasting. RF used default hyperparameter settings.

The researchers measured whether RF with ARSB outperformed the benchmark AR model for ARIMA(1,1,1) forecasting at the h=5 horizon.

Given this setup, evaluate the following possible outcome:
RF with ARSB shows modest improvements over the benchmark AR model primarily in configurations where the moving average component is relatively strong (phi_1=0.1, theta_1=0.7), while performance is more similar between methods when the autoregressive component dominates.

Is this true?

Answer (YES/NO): NO